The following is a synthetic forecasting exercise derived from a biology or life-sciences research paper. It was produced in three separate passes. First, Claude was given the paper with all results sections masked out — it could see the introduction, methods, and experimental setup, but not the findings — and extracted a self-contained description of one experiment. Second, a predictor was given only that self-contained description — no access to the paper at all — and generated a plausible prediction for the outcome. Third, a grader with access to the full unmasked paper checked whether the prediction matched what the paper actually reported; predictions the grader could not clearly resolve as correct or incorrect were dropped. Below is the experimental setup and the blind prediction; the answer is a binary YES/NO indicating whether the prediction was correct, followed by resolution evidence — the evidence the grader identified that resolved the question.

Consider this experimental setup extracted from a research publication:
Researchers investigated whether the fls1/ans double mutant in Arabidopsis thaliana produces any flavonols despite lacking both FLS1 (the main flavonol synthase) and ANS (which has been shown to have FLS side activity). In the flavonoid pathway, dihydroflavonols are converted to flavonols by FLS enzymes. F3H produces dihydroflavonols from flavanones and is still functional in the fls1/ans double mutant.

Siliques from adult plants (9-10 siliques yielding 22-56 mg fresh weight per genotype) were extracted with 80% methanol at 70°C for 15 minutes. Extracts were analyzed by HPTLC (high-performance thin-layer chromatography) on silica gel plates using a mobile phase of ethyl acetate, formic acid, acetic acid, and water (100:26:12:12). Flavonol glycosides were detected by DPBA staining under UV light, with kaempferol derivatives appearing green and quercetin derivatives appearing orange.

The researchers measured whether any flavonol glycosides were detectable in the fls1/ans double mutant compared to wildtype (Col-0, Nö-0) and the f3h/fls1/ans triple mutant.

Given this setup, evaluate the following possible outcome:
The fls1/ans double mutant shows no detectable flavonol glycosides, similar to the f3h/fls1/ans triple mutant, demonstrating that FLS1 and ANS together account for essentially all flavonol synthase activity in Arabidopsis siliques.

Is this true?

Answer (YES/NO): NO